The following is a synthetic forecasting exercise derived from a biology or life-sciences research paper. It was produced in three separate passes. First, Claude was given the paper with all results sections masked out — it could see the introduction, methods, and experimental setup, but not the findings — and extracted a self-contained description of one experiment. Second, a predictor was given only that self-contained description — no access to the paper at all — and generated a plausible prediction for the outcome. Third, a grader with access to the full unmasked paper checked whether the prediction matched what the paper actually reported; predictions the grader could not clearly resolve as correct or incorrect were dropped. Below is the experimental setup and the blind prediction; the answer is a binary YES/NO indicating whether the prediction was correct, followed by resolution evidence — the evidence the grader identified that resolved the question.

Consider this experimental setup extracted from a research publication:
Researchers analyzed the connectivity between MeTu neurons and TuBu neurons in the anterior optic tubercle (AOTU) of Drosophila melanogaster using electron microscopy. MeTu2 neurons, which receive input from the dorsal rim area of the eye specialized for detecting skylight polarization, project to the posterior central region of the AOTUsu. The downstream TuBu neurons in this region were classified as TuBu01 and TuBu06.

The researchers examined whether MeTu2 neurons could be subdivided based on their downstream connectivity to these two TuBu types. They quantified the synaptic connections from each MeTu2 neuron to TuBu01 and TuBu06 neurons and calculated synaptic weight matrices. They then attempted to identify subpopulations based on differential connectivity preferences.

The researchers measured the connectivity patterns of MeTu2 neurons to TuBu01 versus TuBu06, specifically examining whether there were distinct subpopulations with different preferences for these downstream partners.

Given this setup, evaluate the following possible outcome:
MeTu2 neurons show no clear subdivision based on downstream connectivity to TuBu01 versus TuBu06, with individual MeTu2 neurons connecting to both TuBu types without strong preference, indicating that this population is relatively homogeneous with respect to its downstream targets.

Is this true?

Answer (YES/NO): NO